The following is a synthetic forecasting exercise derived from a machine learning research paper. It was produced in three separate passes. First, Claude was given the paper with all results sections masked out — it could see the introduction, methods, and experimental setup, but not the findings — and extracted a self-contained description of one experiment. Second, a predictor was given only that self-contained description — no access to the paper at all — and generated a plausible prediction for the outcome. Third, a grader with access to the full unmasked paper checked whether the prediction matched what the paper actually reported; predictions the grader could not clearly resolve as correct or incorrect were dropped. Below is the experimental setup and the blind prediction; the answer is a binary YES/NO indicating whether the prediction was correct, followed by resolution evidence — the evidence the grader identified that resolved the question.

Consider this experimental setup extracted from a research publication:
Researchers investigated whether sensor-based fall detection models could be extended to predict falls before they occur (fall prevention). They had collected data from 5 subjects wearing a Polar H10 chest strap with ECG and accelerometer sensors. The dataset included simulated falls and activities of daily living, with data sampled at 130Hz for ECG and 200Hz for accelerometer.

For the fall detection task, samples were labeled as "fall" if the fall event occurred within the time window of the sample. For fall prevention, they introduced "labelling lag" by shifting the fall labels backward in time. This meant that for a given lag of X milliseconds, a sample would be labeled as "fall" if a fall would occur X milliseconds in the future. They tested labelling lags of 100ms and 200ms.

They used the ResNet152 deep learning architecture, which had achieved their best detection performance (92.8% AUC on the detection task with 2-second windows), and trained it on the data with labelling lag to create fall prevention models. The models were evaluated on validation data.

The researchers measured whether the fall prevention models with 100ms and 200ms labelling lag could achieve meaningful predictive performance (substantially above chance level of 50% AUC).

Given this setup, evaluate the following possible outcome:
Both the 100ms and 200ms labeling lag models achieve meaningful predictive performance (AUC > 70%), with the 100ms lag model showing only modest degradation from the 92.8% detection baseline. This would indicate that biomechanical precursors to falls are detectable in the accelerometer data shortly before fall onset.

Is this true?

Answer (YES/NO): NO